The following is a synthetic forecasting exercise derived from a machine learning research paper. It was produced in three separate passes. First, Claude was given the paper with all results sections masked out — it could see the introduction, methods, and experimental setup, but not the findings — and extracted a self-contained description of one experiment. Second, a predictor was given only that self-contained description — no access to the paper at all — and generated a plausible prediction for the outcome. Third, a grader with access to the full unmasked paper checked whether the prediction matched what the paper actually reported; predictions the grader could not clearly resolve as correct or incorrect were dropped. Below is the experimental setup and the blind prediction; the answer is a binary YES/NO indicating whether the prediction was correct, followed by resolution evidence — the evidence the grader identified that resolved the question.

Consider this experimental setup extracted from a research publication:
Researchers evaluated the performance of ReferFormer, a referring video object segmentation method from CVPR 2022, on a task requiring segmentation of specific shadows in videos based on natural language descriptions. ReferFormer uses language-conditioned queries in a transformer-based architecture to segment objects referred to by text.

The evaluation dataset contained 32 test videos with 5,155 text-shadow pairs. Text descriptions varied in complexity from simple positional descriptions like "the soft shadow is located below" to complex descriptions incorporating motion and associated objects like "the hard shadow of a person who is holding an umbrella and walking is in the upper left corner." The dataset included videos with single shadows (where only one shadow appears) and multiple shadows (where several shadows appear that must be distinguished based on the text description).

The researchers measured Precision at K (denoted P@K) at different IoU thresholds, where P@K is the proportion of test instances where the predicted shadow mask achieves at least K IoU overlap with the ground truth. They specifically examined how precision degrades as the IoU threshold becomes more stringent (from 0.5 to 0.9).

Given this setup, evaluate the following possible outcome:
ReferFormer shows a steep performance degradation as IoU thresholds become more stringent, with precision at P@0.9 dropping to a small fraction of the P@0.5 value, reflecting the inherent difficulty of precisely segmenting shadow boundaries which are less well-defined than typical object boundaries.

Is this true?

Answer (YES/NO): NO